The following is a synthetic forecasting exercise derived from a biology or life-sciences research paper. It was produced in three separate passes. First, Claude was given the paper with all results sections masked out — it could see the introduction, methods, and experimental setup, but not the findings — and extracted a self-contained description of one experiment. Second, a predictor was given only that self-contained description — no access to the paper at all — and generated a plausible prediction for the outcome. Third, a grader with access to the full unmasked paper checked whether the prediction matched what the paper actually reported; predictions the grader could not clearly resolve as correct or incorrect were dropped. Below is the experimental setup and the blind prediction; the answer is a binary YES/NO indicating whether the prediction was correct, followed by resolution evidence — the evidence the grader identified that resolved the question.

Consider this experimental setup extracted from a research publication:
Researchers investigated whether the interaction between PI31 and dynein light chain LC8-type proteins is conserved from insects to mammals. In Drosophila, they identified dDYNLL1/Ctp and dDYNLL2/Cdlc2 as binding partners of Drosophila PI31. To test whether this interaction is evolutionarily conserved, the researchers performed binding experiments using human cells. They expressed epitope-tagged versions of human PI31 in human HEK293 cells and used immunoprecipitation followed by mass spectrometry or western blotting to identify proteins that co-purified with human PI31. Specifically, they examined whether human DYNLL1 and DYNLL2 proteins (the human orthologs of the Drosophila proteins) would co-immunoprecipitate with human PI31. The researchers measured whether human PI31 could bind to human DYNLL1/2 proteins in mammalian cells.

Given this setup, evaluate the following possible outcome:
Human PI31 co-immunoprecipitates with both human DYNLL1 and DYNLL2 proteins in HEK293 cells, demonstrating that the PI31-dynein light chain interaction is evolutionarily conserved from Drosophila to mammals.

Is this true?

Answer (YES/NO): YES